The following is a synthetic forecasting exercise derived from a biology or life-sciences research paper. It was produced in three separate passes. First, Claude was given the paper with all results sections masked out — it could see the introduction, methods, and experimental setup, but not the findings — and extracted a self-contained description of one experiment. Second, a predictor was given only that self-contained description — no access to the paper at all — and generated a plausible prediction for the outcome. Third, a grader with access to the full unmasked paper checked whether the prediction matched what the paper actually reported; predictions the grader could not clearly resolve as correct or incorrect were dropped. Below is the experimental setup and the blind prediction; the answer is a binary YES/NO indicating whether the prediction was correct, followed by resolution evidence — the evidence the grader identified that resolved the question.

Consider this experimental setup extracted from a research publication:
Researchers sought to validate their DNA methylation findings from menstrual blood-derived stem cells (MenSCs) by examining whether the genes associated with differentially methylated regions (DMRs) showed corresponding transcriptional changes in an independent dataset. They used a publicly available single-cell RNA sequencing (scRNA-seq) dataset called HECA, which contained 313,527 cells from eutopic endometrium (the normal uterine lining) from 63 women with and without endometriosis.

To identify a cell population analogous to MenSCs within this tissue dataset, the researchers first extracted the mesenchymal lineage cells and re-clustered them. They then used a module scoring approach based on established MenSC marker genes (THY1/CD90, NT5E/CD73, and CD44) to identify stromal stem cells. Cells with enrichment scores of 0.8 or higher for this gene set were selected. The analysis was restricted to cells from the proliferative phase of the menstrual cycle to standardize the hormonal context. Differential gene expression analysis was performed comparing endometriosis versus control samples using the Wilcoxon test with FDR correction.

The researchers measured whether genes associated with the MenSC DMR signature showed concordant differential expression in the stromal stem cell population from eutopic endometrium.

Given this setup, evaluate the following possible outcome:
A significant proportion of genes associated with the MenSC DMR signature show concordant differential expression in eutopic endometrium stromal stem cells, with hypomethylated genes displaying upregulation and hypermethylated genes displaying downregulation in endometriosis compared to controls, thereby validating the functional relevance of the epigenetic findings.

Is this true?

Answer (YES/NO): YES